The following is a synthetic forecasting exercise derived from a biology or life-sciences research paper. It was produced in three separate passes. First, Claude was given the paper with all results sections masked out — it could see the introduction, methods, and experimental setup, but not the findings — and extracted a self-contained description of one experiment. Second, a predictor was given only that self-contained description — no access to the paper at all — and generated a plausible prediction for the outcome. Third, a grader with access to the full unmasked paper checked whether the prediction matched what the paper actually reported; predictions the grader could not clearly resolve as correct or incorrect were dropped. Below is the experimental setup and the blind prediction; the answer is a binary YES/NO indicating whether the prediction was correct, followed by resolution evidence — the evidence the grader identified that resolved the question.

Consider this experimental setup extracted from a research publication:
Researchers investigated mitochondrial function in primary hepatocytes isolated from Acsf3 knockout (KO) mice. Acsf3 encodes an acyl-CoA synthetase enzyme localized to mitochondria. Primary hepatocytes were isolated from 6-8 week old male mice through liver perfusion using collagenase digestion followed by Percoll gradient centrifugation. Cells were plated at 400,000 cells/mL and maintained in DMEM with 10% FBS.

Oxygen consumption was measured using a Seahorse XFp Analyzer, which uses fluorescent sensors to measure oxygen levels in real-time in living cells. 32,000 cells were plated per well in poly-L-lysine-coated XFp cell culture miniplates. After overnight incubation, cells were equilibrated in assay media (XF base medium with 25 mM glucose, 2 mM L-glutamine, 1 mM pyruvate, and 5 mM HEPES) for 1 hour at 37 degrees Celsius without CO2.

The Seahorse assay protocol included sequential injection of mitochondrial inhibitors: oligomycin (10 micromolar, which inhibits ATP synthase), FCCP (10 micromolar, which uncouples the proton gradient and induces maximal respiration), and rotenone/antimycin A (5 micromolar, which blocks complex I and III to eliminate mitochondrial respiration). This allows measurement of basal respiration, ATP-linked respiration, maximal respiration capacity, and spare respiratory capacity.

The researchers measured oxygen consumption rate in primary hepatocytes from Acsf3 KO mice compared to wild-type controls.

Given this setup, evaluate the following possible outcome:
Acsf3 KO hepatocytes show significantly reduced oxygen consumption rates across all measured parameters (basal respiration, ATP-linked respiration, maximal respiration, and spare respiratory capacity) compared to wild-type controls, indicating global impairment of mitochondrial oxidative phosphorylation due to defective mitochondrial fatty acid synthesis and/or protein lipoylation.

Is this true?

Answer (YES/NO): NO